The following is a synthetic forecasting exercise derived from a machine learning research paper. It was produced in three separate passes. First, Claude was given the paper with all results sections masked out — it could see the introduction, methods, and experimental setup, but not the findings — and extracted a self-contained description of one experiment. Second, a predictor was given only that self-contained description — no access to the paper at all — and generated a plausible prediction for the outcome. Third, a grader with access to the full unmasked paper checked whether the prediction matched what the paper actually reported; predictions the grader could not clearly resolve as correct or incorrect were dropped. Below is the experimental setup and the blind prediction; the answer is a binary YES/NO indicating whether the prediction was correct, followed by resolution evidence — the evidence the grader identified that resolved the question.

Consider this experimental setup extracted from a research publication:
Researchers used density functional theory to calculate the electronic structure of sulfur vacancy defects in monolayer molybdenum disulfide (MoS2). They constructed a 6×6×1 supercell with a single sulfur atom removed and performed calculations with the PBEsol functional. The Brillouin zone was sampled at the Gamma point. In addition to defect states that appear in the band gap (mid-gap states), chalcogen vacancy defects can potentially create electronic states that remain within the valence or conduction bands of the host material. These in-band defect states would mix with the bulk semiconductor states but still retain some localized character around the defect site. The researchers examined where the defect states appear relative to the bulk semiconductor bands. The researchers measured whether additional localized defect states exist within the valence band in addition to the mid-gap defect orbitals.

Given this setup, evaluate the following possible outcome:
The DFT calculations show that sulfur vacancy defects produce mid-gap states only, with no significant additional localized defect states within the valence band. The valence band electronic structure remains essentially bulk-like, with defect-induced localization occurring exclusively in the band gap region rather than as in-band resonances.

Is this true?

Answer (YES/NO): NO